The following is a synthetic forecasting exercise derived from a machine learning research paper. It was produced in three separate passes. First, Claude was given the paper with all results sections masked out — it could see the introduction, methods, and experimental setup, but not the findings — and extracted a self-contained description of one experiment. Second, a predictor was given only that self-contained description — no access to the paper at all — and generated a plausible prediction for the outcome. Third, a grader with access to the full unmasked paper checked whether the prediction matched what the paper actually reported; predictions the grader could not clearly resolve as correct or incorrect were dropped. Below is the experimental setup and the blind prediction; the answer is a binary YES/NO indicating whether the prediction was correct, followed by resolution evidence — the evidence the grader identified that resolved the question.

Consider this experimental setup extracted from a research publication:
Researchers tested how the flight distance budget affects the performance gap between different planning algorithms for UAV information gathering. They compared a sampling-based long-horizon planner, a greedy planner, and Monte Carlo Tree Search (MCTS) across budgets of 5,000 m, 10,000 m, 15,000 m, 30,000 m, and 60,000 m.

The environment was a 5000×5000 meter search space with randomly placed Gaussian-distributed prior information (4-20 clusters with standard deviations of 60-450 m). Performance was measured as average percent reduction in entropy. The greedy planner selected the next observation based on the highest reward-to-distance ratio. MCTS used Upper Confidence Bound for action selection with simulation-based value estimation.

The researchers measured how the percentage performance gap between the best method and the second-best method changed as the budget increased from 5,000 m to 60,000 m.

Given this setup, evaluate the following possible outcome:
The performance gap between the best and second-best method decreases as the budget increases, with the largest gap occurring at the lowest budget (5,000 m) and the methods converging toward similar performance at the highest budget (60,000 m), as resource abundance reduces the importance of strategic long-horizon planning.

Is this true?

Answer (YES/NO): NO